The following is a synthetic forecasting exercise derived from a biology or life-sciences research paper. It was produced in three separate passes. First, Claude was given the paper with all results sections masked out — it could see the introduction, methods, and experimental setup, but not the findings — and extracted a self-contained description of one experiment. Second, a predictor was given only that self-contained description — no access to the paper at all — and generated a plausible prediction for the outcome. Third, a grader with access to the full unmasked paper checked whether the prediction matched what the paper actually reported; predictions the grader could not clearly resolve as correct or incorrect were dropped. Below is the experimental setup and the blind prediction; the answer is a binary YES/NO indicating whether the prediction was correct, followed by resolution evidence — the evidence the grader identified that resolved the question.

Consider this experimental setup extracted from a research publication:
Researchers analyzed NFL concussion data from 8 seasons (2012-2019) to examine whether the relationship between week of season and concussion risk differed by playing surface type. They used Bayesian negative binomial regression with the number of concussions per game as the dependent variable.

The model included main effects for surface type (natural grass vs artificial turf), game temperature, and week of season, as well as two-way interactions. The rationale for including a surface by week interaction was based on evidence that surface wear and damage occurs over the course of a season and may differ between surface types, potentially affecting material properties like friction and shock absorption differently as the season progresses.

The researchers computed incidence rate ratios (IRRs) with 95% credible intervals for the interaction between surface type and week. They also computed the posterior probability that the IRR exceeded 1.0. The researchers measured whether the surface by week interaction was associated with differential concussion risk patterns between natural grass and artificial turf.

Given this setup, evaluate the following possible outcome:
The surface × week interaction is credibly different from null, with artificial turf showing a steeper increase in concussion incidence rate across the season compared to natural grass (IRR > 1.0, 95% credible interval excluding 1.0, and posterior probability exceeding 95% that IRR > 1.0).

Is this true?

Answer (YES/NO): NO